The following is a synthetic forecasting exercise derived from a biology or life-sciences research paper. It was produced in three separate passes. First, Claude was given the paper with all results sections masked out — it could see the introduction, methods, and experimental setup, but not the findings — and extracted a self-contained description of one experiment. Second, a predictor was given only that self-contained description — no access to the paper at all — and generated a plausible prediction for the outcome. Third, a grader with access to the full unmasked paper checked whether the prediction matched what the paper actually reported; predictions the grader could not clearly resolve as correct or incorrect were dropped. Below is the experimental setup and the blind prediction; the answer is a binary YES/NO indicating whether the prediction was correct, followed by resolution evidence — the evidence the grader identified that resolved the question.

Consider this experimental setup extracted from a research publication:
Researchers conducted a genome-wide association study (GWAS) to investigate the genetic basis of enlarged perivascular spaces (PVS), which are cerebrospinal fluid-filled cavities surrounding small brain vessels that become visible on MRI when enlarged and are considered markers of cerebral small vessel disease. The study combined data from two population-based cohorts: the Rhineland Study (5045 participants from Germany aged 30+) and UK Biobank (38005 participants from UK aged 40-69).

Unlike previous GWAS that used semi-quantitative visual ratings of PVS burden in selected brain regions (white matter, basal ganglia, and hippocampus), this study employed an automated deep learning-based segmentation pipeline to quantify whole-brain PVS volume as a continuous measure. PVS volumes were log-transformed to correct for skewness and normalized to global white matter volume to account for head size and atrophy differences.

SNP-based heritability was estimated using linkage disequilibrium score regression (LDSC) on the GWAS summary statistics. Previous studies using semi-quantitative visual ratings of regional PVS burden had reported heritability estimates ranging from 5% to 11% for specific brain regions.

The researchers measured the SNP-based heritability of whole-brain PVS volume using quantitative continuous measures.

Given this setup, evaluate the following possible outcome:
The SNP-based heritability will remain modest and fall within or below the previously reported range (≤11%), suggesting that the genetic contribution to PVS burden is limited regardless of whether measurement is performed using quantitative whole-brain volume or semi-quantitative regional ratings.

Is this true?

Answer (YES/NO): NO